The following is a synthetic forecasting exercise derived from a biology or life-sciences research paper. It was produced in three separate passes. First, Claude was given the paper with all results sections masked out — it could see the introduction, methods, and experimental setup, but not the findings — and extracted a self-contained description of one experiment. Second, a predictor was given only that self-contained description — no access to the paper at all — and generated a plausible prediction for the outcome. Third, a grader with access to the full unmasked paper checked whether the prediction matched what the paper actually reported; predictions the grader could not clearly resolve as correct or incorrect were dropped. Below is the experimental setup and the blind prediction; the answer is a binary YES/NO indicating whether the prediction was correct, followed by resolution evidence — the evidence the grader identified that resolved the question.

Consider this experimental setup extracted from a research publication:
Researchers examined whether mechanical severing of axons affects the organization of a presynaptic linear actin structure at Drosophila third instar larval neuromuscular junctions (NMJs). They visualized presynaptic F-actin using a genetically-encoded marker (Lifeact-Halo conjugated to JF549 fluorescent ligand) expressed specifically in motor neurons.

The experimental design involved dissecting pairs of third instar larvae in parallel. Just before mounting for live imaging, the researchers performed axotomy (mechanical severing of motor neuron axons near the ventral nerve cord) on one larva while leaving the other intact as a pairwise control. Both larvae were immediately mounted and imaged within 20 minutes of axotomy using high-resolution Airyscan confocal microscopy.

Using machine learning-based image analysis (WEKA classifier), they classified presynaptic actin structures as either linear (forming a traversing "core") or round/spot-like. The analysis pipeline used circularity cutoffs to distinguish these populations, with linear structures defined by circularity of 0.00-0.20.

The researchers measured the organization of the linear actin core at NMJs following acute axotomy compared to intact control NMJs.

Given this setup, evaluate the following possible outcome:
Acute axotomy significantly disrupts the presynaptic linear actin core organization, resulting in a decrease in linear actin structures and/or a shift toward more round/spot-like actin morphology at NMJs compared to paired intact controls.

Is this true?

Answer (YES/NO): YES